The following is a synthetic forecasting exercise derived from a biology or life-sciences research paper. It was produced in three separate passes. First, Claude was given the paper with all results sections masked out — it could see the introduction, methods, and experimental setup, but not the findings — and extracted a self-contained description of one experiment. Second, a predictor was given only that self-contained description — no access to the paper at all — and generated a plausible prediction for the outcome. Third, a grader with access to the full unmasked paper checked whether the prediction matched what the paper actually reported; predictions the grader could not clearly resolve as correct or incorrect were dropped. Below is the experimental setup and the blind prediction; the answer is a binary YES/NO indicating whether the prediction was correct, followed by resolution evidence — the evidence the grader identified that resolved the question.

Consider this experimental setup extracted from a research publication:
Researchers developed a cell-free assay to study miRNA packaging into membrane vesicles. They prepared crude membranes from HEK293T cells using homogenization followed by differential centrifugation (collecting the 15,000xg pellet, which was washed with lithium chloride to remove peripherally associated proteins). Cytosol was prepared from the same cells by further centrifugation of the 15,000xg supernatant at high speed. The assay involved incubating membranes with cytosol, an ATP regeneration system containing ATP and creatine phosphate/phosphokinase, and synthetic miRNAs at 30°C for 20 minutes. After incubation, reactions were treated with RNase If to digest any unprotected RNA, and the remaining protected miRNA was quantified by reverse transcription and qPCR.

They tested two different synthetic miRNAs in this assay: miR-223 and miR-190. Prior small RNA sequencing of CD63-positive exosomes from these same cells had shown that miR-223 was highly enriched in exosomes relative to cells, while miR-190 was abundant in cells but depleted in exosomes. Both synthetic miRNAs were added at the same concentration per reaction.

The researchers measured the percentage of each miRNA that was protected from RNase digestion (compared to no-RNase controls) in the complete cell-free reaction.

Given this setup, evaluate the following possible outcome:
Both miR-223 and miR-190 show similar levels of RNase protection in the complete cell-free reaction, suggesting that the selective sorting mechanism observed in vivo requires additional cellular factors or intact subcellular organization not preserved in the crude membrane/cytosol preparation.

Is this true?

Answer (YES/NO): NO